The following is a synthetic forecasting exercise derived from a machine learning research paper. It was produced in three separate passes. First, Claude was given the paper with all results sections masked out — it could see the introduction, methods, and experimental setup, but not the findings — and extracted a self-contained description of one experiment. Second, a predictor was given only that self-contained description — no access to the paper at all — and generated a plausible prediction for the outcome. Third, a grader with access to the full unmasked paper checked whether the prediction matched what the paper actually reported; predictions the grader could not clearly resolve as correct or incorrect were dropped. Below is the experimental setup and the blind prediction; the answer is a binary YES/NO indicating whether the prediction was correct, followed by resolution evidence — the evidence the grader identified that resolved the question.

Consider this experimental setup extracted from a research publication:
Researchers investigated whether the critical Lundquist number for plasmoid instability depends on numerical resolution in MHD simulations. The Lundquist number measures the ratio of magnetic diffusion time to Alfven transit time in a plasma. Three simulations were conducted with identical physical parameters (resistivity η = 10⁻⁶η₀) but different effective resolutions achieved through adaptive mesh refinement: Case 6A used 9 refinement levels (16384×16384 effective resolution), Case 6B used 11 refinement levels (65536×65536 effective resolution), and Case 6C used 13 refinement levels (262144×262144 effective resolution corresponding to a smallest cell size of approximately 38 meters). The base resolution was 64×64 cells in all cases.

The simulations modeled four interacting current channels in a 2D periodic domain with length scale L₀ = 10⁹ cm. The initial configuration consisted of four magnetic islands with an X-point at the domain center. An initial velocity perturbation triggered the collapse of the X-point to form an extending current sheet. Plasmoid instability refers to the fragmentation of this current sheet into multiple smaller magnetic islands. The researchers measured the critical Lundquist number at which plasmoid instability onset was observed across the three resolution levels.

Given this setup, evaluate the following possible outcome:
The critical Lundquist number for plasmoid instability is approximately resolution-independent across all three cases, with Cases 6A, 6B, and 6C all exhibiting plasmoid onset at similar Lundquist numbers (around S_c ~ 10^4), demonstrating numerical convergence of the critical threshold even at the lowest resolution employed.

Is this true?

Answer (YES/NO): NO